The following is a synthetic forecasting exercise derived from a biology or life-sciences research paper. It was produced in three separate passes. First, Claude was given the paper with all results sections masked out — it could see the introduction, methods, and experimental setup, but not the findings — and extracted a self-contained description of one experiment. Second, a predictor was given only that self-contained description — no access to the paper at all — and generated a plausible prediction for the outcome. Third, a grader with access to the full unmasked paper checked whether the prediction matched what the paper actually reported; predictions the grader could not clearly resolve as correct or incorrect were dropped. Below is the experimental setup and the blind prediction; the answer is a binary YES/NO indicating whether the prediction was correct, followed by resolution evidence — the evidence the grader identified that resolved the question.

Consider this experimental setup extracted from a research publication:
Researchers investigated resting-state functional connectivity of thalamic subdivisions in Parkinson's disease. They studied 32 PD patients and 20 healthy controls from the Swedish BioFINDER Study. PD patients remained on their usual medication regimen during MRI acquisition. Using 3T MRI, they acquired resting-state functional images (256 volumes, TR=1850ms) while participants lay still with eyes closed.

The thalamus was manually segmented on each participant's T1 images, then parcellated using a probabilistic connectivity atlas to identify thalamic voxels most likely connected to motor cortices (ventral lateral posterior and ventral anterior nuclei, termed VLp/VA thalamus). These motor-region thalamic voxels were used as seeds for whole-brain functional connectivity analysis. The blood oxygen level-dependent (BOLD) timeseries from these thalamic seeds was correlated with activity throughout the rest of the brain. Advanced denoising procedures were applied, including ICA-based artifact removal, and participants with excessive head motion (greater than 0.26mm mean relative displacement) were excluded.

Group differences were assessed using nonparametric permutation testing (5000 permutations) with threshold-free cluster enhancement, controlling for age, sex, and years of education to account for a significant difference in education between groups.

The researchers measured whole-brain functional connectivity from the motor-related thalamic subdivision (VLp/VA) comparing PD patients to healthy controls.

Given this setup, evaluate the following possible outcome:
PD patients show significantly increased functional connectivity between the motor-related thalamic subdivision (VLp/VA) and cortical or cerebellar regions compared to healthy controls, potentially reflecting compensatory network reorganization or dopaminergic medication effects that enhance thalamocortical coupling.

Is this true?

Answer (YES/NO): YES